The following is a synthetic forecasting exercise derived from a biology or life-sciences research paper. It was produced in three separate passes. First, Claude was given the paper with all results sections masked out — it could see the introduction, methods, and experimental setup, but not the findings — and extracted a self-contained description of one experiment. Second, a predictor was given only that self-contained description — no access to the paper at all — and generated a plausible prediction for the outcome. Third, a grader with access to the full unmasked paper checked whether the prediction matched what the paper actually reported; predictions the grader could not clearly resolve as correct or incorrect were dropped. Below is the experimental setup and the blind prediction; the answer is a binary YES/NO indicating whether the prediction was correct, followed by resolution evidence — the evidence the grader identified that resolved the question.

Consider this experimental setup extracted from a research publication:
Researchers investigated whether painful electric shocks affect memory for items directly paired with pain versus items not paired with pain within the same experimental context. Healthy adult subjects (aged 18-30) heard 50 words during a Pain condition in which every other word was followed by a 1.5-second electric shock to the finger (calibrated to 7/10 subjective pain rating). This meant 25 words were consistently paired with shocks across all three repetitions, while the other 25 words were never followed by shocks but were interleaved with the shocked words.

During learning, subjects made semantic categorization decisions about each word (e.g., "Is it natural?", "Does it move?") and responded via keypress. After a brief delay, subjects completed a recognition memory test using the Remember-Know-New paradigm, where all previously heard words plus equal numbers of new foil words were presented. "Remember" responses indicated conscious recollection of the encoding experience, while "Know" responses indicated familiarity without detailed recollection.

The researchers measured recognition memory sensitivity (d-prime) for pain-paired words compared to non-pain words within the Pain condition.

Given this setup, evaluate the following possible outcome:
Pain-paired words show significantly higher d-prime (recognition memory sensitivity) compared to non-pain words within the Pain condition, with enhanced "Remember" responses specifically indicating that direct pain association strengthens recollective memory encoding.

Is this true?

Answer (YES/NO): NO